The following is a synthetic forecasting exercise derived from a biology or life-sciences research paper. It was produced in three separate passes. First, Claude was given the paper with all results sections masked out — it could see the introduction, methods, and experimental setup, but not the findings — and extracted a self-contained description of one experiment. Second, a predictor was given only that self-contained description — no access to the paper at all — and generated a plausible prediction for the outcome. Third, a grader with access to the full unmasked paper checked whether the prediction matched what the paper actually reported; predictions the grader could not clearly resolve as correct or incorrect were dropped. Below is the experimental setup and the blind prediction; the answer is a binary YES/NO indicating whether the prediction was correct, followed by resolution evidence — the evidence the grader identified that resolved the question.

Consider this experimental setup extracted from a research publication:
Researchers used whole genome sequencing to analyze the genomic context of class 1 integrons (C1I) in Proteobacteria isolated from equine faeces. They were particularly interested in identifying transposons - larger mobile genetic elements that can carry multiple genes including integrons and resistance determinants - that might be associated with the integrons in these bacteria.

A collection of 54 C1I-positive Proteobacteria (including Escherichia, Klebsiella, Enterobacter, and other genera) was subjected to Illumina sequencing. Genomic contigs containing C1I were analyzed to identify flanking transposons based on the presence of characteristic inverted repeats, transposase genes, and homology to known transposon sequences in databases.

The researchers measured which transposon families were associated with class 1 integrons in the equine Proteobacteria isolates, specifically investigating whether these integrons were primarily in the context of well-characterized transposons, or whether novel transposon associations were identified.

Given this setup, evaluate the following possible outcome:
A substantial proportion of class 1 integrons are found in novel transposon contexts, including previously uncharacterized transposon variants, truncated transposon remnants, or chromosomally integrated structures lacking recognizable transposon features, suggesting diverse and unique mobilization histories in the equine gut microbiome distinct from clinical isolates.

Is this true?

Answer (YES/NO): NO